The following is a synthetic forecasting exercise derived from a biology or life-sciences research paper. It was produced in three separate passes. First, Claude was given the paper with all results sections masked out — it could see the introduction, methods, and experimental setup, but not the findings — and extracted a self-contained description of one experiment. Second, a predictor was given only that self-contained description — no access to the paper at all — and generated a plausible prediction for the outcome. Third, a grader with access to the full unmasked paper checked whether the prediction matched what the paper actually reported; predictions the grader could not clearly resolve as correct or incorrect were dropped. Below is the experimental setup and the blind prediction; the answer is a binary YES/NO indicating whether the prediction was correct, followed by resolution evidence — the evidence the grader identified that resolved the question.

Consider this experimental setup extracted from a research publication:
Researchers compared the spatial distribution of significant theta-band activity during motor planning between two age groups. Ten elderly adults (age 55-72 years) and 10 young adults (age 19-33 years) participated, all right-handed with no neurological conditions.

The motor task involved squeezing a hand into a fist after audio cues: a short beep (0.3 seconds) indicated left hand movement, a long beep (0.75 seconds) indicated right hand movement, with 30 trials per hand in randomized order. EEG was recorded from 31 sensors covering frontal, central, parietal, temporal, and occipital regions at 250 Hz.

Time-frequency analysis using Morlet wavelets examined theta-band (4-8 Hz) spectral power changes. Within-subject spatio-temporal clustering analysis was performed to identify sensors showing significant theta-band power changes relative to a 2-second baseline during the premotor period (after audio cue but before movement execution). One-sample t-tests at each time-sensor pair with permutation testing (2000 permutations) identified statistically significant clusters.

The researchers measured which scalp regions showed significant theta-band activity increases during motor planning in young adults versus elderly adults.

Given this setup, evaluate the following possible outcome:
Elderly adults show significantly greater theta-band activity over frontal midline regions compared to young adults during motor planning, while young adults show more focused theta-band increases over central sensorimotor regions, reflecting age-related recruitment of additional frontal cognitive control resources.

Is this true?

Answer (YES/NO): NO